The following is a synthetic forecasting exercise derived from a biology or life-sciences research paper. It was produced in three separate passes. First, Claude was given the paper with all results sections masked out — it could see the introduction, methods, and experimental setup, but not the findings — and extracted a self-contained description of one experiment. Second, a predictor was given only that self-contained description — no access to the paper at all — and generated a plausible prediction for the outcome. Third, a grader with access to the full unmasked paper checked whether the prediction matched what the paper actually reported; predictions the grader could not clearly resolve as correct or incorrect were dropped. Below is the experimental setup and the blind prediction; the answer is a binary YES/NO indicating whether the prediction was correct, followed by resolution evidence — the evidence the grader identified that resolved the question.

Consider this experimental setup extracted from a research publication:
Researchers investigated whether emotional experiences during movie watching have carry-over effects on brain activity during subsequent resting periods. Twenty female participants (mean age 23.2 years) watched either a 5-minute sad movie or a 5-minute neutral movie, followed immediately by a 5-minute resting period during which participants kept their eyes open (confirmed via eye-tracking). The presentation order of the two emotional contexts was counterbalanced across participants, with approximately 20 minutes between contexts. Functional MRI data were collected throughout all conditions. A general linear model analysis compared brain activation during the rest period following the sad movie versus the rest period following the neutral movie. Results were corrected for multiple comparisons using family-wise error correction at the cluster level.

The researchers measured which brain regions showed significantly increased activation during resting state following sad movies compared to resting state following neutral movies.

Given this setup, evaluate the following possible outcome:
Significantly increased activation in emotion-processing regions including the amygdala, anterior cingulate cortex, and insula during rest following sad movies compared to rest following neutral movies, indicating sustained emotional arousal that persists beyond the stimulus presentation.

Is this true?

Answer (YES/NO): NO